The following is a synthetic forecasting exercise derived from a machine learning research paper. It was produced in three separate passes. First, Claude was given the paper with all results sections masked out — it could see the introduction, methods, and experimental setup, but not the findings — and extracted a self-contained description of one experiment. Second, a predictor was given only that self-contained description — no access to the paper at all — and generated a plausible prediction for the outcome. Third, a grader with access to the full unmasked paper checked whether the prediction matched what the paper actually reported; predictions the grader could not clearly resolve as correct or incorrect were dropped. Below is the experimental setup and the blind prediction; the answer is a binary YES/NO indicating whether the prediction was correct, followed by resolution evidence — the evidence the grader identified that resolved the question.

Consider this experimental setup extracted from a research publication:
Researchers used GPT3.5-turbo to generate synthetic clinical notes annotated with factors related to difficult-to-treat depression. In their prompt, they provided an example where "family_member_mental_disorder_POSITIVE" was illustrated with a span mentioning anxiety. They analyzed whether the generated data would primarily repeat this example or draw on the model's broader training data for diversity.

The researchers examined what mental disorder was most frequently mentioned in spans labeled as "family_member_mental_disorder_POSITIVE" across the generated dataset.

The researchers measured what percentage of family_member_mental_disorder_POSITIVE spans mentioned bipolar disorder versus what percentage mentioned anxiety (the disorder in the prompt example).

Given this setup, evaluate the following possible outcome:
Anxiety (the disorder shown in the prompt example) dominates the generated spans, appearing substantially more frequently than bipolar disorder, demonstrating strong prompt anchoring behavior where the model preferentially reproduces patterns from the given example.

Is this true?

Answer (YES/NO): NO